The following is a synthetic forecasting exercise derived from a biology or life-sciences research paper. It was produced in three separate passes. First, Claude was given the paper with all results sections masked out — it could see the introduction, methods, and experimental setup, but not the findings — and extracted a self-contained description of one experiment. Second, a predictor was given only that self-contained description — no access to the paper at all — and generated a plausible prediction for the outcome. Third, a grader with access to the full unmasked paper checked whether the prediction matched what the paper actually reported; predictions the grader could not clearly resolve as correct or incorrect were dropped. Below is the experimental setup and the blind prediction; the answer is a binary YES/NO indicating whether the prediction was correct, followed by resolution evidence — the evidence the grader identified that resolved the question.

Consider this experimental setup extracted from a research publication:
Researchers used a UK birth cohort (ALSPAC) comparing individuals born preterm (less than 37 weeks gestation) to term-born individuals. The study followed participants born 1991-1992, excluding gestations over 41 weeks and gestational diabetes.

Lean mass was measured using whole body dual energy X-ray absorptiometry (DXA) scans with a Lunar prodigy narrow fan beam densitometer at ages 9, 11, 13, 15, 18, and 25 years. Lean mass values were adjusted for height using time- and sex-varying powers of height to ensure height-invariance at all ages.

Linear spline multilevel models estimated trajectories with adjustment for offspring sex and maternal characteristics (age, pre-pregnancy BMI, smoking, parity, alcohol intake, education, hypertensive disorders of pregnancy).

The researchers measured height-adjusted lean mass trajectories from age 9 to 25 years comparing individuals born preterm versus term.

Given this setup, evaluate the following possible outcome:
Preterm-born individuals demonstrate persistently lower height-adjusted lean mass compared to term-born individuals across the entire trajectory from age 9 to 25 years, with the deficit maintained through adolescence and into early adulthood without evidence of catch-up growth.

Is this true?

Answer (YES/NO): NO